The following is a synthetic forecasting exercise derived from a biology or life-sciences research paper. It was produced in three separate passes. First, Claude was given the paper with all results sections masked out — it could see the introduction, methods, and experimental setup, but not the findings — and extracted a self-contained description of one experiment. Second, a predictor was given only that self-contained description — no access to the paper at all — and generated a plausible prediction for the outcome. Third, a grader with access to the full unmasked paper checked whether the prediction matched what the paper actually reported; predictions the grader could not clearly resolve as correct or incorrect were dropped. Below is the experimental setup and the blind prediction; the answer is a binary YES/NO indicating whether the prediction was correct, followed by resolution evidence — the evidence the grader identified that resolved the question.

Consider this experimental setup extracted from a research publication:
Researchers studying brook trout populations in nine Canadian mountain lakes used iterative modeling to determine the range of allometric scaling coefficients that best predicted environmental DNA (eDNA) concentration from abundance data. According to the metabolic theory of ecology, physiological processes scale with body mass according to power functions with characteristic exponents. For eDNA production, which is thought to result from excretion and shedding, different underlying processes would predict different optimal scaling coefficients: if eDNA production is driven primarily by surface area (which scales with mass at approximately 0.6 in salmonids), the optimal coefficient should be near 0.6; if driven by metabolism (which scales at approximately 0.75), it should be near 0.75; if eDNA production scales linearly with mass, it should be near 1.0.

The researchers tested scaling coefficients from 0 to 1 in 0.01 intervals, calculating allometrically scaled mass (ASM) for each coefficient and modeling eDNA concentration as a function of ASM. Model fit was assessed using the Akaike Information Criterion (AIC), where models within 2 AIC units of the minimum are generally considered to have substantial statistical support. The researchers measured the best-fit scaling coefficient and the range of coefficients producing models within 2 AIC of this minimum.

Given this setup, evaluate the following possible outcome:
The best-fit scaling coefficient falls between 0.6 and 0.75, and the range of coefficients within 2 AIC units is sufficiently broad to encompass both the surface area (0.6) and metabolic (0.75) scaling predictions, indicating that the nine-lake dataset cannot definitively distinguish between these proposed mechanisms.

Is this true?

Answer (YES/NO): YES